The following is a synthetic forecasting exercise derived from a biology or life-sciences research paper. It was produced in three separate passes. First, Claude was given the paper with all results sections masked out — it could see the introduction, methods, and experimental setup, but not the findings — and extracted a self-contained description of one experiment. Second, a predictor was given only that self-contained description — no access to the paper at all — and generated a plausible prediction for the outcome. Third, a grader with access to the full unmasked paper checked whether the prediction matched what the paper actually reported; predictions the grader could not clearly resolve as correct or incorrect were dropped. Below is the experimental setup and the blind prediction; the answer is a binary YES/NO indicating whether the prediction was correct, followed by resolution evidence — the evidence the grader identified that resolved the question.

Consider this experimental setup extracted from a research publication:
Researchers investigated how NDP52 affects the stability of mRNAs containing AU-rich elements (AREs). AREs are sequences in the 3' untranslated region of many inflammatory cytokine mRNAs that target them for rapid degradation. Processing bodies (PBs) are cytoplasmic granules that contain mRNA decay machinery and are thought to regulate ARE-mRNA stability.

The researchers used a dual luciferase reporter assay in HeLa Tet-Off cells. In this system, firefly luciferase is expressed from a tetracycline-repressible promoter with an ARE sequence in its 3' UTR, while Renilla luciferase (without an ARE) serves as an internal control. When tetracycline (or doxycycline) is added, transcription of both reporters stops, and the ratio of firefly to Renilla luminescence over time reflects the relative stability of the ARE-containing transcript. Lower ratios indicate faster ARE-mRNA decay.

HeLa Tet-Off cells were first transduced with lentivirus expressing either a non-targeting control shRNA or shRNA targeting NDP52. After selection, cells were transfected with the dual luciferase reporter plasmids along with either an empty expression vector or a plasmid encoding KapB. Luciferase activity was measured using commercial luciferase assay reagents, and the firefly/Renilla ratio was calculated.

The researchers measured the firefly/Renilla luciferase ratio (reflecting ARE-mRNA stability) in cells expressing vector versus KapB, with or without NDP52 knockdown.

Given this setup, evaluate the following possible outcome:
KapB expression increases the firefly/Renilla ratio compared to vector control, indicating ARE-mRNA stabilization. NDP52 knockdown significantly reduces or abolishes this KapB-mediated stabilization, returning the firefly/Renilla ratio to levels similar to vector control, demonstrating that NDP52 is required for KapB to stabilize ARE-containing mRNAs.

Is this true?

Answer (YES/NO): YES